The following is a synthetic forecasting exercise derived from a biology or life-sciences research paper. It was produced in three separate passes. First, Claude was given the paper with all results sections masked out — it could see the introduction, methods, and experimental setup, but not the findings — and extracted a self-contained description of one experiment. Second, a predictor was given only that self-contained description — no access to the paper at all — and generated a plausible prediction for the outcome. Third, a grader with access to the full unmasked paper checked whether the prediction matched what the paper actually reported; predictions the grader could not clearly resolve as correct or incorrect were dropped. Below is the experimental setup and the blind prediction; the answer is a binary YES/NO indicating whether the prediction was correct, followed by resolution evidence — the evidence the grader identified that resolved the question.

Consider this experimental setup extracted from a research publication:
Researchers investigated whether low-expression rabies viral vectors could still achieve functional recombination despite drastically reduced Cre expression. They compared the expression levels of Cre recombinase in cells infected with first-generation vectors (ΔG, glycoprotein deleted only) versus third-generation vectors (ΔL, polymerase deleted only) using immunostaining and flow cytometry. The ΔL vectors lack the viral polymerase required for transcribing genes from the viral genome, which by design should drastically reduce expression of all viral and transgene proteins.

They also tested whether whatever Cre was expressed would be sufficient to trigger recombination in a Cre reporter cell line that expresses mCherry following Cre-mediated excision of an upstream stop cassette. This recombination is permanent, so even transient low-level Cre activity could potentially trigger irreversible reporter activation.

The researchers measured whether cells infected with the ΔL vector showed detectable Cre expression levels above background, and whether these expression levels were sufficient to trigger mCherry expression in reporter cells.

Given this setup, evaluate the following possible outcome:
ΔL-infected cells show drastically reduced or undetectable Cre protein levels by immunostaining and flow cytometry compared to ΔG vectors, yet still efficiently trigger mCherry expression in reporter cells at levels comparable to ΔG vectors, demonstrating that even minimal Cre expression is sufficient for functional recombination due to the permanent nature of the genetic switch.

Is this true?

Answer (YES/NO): YES